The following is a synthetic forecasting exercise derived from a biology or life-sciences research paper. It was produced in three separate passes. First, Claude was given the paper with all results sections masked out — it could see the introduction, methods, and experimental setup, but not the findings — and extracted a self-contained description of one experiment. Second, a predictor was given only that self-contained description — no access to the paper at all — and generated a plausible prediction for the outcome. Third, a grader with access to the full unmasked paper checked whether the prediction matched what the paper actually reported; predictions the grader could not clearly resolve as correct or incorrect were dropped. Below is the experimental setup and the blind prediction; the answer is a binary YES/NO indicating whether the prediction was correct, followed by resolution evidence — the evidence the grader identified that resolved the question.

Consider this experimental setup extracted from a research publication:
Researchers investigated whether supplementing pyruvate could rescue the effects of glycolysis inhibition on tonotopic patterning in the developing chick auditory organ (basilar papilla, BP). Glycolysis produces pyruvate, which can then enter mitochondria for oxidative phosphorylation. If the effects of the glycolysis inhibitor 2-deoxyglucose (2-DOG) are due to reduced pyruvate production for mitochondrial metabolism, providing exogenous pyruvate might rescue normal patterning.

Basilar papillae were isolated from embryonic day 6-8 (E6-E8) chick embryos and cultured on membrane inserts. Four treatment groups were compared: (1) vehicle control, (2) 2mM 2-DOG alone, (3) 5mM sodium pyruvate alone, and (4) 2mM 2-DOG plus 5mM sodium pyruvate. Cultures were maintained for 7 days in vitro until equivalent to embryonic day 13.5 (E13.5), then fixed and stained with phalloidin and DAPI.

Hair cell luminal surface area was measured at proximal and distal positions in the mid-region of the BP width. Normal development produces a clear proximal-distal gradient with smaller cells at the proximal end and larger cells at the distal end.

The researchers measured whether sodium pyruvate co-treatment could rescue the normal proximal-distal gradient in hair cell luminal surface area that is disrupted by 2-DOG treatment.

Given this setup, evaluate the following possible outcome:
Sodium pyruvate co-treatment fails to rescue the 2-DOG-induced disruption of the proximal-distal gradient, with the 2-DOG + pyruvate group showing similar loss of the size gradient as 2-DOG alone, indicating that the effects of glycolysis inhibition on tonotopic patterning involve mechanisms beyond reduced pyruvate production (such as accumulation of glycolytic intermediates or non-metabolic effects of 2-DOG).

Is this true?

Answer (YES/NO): YES